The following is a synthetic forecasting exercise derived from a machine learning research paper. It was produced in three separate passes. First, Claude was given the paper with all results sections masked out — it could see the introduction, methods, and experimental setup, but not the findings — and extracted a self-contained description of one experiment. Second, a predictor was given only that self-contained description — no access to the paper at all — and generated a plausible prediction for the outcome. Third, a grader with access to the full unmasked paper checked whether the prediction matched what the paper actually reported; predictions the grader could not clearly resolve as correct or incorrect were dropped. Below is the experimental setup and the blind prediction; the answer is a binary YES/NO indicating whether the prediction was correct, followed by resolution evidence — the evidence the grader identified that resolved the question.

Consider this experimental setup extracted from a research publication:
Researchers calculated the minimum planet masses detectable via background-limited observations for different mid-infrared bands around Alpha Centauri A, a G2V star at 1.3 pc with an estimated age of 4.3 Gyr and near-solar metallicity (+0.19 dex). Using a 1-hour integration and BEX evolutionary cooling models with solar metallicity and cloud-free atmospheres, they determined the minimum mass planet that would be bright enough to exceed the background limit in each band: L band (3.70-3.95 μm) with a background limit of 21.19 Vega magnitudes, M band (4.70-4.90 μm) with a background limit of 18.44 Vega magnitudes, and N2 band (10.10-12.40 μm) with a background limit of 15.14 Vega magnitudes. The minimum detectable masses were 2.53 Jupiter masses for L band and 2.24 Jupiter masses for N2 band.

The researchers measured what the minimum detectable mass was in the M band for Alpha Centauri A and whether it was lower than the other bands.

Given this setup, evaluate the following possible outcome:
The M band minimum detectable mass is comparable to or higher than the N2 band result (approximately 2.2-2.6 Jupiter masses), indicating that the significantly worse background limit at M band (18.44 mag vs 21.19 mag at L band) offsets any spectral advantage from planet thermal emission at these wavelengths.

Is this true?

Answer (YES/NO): NO